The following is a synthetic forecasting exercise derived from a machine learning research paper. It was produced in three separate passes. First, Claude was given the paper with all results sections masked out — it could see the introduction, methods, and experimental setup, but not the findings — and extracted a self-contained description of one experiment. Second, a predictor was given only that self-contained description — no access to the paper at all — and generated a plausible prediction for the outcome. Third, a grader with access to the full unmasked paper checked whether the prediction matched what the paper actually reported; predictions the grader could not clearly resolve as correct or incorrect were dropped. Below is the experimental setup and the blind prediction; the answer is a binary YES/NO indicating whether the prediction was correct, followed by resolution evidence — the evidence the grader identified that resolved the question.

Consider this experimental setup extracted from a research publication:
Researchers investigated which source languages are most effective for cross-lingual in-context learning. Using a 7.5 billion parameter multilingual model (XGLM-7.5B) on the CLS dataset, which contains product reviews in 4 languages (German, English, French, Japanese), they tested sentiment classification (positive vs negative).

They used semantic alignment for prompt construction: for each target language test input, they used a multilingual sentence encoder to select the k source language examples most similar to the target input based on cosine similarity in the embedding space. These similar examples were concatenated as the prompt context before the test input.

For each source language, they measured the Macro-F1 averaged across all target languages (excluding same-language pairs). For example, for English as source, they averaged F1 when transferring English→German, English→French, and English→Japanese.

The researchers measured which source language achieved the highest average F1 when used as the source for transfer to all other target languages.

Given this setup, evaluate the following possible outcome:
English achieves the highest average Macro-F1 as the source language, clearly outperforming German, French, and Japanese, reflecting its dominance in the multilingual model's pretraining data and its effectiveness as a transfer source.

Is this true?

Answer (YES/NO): NO